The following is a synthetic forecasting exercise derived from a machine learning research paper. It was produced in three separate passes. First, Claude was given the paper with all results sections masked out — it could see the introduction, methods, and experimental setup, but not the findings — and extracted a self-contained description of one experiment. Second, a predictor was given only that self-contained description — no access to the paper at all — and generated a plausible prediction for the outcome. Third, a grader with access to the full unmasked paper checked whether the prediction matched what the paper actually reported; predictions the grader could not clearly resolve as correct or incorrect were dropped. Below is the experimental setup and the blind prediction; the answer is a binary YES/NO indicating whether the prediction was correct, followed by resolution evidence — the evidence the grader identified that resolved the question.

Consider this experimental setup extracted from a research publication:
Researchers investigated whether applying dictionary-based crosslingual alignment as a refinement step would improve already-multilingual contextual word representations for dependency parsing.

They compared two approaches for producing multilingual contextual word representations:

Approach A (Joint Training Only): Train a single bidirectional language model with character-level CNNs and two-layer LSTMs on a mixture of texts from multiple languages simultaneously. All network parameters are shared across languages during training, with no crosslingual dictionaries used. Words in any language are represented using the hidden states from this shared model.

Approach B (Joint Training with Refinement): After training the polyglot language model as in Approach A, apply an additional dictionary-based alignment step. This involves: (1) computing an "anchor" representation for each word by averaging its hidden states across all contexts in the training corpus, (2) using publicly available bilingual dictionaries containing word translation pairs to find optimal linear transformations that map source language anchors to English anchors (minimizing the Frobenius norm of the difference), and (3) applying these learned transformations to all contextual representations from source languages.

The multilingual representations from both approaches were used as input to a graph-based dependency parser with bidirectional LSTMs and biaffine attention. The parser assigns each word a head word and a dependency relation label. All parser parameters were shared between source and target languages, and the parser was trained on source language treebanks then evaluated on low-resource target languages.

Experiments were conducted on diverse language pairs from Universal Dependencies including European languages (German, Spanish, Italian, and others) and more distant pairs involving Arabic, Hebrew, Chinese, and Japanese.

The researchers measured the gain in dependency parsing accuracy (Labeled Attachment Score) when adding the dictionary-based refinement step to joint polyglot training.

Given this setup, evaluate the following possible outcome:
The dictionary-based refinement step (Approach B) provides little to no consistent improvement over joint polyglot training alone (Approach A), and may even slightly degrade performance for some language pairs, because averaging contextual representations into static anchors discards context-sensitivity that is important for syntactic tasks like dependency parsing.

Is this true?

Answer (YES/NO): YES